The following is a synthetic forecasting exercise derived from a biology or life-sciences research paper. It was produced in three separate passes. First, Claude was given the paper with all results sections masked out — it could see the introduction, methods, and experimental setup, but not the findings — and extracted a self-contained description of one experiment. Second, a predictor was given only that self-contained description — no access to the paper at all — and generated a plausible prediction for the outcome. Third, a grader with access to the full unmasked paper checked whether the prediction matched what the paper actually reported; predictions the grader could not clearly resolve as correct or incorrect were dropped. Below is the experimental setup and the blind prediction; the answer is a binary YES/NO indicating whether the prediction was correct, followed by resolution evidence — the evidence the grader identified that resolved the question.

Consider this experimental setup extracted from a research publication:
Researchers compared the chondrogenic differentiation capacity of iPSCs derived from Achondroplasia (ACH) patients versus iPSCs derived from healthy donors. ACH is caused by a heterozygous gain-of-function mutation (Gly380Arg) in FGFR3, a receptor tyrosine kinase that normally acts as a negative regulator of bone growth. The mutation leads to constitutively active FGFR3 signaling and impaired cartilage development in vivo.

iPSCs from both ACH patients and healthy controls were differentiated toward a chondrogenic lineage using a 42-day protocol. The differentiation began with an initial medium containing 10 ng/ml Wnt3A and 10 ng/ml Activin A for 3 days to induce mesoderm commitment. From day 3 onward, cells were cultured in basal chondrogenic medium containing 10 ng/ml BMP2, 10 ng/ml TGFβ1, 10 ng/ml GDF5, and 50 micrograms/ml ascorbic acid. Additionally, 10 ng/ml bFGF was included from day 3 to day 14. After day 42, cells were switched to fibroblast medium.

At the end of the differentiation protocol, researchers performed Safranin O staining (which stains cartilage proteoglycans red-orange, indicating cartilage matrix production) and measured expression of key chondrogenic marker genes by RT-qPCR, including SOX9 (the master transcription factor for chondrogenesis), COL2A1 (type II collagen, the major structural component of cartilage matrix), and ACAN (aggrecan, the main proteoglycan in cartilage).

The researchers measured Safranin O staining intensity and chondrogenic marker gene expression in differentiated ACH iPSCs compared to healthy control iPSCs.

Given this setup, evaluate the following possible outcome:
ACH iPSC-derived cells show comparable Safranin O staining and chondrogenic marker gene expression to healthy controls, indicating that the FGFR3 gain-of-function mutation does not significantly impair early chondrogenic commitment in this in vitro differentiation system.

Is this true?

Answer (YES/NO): NO